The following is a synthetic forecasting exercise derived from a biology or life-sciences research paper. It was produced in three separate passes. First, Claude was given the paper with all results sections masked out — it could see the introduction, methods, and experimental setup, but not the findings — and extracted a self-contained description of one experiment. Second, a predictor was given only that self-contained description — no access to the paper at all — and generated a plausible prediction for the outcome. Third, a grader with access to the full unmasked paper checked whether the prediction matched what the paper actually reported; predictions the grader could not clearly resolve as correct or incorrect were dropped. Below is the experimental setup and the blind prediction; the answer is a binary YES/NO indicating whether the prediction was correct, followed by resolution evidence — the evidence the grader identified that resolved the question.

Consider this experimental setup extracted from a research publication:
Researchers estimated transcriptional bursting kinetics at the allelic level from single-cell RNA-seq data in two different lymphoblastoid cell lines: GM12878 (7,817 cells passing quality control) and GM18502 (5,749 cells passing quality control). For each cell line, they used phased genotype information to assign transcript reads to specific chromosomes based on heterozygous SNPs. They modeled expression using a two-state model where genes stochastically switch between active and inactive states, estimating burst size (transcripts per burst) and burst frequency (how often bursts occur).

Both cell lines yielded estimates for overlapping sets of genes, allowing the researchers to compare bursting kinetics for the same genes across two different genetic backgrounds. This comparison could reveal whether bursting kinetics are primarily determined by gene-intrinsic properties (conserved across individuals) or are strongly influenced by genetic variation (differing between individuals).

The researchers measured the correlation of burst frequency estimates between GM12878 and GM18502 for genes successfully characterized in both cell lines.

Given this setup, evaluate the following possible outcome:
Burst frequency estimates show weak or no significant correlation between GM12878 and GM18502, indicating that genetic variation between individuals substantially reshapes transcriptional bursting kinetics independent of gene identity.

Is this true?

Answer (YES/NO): NO